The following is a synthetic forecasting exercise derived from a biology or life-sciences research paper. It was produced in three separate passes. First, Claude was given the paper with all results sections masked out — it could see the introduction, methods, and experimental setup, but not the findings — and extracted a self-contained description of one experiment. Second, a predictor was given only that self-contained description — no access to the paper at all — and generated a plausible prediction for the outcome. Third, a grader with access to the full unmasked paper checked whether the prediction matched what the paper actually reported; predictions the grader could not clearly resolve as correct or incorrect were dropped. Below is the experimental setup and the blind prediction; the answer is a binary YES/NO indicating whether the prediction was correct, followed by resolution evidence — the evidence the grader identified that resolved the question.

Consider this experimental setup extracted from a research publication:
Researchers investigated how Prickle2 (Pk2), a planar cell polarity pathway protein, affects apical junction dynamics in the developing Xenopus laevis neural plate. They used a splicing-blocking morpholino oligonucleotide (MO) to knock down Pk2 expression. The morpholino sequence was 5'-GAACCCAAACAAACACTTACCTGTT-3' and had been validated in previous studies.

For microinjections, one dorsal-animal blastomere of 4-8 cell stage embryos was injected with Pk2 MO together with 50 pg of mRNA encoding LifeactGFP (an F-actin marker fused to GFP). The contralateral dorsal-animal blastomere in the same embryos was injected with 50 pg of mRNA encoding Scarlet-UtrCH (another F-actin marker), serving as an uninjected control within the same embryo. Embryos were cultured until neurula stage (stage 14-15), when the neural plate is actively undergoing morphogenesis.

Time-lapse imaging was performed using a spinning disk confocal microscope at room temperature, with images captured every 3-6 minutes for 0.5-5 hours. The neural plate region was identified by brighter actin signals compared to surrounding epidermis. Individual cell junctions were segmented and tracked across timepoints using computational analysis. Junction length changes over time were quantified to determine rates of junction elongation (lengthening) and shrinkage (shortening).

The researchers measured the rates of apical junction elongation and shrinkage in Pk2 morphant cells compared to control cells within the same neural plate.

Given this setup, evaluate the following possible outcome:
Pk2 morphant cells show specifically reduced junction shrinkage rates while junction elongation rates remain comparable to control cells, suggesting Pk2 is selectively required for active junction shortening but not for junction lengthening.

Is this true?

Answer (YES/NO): NO